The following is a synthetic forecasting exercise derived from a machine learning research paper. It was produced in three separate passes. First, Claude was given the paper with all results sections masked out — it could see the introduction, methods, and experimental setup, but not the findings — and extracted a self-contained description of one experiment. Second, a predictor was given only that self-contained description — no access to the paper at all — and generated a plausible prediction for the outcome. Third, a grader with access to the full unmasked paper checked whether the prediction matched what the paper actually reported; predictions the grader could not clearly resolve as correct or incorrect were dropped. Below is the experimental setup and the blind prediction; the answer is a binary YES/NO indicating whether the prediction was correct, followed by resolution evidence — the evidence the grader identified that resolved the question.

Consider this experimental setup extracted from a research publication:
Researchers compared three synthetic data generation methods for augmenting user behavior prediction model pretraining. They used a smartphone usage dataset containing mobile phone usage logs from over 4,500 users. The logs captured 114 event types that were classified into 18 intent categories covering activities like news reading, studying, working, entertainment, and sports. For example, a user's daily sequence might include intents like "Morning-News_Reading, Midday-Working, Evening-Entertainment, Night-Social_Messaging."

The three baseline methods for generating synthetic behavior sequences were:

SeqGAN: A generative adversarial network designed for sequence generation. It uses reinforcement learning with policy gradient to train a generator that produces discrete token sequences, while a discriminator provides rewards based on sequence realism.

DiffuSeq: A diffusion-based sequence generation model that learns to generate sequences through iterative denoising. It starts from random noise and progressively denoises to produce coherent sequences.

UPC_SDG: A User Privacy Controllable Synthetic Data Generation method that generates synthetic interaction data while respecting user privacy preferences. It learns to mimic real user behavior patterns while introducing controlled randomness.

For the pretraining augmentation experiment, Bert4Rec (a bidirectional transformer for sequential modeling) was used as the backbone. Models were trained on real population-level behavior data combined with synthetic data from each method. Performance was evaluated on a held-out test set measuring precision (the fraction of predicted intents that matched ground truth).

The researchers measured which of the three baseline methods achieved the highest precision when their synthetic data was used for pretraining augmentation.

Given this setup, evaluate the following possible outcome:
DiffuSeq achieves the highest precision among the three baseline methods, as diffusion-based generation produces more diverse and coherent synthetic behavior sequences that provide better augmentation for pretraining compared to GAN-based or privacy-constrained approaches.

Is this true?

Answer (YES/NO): NO